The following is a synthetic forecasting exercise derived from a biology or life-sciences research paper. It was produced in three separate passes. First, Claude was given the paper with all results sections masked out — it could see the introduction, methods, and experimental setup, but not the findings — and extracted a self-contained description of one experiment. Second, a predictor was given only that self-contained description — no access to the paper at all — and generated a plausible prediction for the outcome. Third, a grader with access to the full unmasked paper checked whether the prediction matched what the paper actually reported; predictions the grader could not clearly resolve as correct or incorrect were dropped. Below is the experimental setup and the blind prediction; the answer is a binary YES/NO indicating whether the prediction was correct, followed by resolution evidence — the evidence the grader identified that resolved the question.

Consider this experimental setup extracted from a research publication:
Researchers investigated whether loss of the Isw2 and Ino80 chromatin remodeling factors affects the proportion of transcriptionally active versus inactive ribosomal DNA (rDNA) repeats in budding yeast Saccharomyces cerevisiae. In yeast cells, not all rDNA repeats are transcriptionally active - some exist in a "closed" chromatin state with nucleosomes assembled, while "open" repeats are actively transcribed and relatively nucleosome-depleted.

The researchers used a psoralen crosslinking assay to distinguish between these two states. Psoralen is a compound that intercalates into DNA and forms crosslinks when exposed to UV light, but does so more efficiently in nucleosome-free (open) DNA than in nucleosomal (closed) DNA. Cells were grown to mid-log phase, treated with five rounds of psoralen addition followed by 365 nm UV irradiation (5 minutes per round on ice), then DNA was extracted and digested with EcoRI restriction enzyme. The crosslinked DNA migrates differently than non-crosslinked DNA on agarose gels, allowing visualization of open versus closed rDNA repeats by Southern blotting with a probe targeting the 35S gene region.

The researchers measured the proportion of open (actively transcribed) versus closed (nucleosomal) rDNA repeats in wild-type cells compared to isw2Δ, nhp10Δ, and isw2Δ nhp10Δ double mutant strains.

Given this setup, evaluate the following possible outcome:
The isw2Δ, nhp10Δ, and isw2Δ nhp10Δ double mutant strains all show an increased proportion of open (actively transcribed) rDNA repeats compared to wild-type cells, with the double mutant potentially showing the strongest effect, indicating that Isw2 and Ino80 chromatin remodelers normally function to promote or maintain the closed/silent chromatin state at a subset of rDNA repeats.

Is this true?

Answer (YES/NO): NO